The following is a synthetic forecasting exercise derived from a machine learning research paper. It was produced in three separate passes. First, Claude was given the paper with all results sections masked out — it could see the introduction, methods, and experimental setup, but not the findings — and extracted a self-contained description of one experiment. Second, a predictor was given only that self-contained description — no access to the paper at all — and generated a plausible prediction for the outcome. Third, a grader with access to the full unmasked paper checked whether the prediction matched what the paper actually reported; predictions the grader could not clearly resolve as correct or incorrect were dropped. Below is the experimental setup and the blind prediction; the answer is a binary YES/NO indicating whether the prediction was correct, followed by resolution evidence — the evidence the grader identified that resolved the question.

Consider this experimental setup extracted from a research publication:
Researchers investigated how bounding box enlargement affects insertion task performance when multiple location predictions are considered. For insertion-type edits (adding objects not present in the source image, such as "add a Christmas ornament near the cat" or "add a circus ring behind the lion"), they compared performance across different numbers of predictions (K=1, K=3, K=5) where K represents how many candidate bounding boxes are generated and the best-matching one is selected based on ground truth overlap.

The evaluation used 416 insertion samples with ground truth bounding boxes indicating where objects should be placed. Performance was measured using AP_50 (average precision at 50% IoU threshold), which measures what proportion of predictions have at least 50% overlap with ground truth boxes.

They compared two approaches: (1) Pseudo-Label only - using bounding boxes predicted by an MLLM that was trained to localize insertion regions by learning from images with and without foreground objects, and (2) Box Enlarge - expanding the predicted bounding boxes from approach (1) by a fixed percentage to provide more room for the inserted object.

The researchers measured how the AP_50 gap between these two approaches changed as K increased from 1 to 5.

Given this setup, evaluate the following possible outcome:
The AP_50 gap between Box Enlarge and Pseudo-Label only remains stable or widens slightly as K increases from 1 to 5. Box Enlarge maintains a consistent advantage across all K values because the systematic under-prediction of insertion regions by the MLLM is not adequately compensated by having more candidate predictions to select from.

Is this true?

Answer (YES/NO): YES